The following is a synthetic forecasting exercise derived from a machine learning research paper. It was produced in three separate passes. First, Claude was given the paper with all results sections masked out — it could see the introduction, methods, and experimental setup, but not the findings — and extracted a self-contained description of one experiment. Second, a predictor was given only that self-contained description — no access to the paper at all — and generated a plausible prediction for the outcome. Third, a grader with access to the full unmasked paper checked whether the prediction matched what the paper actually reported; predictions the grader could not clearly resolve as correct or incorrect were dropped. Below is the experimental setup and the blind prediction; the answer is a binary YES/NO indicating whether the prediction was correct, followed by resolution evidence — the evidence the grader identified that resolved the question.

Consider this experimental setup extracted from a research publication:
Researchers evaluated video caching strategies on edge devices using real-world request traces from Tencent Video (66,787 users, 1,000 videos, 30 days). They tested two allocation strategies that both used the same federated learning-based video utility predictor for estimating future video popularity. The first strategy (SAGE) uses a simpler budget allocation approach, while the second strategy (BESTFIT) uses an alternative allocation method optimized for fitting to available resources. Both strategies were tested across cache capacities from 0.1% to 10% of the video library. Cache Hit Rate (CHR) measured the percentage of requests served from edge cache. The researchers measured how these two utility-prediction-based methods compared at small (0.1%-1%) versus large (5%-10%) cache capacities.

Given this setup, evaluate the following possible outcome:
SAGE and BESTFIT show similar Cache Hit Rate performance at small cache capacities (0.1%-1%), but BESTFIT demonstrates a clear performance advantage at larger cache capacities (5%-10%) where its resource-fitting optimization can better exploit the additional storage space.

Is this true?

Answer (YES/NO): YES